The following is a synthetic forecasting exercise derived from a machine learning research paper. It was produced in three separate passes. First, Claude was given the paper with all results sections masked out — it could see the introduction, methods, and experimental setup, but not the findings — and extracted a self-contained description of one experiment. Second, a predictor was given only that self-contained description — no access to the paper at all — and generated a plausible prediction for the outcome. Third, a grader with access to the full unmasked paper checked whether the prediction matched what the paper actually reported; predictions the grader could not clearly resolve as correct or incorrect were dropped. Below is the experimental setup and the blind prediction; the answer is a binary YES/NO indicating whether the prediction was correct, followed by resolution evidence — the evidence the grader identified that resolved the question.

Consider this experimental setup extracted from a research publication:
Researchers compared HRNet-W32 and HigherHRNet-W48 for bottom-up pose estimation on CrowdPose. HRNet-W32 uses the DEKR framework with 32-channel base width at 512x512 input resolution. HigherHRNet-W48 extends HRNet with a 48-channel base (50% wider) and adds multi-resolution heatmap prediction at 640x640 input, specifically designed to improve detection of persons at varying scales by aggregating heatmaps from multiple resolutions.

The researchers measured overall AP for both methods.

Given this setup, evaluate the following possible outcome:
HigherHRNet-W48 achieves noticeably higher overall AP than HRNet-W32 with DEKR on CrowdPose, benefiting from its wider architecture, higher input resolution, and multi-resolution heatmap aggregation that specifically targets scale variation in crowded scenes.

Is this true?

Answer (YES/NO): NO